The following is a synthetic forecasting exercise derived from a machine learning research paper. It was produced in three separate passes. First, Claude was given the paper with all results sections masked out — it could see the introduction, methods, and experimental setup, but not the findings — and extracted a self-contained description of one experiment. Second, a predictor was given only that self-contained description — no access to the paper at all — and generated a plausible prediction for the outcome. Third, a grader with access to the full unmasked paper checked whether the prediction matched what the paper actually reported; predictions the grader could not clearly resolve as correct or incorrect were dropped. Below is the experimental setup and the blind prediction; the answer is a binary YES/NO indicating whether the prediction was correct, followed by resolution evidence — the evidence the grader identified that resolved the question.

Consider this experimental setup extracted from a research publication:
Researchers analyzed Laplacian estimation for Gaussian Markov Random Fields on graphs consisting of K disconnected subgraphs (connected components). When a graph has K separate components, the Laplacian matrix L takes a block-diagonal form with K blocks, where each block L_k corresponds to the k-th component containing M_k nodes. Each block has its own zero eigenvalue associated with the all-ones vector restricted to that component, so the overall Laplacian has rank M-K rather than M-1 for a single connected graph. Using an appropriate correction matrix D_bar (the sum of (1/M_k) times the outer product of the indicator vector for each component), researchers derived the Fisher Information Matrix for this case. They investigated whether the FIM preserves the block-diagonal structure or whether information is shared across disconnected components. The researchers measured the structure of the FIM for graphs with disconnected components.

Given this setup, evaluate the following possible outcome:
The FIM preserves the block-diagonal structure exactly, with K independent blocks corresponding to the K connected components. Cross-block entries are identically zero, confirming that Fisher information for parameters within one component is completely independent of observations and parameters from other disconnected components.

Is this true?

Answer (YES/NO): YES